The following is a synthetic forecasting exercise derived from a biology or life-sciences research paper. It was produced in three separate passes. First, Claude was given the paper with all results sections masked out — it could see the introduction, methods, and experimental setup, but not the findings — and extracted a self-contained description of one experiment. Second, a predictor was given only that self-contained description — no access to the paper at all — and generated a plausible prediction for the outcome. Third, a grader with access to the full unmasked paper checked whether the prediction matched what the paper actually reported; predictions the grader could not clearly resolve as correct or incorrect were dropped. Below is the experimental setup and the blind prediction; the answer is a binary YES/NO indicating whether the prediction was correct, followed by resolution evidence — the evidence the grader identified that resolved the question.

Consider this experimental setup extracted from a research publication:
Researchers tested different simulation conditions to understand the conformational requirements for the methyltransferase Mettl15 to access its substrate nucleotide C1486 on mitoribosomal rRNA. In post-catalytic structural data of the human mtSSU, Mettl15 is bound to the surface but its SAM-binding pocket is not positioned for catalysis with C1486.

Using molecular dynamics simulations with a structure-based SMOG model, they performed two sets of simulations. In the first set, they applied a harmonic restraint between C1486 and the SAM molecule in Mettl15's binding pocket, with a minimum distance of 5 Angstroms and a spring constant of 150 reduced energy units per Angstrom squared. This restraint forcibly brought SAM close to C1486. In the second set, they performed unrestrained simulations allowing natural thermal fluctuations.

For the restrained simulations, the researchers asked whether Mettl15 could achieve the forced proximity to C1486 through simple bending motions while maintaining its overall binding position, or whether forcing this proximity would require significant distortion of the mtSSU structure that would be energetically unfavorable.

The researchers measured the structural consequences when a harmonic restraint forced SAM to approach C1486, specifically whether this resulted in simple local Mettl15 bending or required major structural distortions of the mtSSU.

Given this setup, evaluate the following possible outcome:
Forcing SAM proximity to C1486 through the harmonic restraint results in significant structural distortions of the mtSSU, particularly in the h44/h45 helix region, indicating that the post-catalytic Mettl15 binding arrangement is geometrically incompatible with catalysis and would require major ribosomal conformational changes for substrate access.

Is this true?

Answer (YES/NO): NO